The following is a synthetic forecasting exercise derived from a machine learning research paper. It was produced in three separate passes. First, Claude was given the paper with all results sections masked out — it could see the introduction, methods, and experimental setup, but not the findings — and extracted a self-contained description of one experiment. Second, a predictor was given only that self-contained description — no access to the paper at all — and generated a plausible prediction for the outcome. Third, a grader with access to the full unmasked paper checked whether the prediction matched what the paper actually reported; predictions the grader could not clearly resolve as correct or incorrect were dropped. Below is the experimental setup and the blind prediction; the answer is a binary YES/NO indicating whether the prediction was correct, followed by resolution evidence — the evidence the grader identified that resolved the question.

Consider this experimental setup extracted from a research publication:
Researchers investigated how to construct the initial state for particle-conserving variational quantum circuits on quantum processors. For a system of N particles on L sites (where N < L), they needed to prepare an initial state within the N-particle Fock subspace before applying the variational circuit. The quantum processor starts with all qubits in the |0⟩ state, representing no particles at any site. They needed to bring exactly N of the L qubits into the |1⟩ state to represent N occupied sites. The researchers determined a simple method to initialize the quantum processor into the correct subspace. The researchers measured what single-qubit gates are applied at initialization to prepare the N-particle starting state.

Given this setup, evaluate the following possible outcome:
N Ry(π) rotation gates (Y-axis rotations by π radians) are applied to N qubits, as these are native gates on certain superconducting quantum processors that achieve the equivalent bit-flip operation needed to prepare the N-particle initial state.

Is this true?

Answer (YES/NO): NO